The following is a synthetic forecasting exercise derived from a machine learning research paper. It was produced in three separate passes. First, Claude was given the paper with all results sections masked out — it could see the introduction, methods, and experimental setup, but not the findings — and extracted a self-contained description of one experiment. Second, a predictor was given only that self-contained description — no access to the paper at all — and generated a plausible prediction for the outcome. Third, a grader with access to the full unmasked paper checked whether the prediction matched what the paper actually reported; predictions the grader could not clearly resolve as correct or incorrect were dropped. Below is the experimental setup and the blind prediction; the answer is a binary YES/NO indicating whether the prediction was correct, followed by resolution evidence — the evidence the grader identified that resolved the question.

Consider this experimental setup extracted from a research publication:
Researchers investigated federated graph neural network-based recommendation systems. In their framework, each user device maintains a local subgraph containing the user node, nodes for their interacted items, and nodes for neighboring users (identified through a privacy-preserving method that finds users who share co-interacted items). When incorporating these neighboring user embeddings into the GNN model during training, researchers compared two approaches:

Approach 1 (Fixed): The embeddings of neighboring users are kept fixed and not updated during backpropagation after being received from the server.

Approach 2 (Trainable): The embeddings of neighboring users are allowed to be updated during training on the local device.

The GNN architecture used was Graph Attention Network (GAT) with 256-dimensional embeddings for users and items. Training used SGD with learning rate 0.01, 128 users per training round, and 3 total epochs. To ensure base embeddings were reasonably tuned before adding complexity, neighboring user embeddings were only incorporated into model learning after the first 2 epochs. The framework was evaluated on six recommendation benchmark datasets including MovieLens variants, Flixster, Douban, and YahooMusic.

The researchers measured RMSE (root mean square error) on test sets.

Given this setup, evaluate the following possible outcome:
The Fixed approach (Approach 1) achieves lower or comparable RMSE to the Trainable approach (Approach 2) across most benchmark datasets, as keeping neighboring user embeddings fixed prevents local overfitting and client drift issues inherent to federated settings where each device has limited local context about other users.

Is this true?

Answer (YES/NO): YES